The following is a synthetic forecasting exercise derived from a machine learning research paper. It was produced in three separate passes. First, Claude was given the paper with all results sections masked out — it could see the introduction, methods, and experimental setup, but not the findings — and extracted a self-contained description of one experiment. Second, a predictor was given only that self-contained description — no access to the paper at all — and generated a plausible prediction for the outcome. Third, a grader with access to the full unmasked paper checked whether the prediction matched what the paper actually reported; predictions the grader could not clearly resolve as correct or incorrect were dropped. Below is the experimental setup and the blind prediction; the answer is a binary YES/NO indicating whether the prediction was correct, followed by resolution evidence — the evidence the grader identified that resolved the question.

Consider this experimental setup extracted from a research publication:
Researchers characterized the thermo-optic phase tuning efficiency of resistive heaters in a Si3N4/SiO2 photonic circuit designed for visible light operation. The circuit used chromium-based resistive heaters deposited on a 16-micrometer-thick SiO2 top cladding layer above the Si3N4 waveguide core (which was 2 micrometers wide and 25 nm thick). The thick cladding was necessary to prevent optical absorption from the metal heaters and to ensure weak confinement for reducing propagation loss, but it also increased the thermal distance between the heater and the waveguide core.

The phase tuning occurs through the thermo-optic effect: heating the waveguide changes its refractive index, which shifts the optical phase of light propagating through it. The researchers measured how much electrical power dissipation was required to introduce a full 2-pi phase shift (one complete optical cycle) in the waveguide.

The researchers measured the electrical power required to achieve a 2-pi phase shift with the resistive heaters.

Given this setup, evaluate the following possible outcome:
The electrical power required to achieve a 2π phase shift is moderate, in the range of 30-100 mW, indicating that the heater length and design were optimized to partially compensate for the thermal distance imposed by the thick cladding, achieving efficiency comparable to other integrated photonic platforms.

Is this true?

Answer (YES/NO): NO